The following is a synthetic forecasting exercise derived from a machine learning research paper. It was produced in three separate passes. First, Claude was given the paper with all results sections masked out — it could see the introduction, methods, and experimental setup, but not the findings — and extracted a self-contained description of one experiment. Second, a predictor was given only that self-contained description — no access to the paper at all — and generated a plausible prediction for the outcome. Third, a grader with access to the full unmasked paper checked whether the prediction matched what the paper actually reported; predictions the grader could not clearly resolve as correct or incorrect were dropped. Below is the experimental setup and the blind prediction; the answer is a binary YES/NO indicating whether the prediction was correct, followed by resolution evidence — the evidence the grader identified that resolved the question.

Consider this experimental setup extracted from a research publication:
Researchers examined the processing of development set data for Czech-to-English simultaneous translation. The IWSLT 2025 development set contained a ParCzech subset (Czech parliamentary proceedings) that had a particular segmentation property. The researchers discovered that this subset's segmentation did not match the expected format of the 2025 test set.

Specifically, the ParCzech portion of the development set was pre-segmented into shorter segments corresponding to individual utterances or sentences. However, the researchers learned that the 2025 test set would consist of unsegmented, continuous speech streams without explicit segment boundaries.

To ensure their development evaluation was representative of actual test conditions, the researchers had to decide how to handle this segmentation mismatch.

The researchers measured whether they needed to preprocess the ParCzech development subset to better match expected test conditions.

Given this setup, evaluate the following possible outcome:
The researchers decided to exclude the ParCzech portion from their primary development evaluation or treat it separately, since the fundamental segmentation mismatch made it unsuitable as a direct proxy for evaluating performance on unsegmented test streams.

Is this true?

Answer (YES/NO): NO